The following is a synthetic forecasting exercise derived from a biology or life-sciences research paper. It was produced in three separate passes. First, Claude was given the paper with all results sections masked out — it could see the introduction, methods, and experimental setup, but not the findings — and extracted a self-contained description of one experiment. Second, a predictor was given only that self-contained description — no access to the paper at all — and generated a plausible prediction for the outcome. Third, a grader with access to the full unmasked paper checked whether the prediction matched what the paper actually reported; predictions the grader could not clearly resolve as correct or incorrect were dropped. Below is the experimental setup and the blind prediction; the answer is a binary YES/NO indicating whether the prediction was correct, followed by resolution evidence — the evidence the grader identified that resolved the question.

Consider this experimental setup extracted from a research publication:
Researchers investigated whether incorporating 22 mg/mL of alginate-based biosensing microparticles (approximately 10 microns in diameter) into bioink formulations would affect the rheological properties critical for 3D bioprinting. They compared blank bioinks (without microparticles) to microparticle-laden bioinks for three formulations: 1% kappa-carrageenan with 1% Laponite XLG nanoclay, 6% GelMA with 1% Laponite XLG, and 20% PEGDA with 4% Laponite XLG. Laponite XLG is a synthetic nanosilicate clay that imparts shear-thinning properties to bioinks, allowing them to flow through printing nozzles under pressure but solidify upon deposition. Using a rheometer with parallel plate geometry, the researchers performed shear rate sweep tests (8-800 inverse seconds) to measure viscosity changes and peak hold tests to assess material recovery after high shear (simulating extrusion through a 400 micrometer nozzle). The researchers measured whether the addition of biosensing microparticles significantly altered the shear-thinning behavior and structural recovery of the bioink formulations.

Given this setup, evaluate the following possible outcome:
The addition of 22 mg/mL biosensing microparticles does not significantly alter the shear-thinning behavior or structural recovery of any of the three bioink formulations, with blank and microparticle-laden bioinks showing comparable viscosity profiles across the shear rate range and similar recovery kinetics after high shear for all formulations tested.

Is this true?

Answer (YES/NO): NO